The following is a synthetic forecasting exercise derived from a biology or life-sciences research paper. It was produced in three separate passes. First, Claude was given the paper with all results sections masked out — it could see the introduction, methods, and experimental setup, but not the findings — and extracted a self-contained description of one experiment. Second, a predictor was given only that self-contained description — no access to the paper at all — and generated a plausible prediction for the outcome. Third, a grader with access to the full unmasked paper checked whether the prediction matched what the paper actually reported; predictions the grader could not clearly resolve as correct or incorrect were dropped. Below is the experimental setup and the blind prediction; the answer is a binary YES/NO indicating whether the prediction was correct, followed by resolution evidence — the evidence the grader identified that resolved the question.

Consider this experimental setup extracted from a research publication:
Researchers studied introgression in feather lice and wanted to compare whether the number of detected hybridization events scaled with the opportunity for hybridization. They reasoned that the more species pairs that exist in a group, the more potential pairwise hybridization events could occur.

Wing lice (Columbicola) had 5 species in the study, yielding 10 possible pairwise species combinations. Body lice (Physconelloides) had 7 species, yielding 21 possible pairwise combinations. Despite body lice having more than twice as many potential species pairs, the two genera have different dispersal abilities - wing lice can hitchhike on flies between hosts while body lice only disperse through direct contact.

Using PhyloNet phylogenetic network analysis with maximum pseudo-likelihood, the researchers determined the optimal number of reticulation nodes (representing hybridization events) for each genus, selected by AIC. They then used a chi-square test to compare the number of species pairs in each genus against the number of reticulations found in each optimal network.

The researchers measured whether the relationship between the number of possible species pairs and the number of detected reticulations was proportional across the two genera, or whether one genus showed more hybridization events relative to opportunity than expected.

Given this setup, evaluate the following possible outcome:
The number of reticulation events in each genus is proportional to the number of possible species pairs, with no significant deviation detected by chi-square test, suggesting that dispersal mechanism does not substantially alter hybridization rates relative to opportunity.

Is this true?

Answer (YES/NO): NO